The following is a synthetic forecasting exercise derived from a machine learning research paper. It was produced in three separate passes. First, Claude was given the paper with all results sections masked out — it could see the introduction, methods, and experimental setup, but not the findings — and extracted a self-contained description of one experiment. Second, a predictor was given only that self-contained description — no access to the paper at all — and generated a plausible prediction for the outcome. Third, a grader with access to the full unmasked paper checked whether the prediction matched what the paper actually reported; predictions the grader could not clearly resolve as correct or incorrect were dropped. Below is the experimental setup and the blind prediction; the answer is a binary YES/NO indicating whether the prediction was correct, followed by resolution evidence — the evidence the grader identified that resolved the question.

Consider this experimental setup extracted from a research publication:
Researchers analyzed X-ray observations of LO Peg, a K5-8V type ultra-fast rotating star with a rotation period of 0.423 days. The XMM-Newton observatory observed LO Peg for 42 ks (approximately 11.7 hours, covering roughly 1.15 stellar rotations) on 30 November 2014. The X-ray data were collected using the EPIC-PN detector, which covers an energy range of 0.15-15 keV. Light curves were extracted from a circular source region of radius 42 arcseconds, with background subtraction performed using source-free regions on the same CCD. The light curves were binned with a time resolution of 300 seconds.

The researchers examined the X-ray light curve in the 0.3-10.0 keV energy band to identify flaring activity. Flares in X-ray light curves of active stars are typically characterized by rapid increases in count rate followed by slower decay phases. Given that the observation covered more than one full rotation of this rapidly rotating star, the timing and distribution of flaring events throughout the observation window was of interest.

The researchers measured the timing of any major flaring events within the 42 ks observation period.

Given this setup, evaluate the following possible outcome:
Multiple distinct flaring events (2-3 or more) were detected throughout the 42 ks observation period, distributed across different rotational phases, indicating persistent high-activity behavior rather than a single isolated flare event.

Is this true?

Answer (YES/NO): NO